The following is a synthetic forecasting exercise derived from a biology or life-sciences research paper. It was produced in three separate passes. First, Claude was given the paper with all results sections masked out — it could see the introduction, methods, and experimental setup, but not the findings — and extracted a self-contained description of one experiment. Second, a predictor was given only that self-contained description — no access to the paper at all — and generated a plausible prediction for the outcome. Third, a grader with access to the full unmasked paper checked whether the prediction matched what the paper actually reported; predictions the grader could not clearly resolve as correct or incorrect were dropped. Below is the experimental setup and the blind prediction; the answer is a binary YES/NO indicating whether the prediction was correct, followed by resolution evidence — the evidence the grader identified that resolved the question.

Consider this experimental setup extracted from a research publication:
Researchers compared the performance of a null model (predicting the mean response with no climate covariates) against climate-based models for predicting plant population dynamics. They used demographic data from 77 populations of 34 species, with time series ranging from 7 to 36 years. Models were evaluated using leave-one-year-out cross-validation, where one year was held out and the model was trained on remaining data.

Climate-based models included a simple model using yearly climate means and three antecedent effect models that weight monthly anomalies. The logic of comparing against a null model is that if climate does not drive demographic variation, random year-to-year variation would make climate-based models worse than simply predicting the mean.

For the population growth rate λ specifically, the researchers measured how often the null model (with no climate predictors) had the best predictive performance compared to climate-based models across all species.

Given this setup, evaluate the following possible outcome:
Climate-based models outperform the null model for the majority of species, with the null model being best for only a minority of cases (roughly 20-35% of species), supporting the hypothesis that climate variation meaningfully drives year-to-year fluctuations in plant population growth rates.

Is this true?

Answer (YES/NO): NO